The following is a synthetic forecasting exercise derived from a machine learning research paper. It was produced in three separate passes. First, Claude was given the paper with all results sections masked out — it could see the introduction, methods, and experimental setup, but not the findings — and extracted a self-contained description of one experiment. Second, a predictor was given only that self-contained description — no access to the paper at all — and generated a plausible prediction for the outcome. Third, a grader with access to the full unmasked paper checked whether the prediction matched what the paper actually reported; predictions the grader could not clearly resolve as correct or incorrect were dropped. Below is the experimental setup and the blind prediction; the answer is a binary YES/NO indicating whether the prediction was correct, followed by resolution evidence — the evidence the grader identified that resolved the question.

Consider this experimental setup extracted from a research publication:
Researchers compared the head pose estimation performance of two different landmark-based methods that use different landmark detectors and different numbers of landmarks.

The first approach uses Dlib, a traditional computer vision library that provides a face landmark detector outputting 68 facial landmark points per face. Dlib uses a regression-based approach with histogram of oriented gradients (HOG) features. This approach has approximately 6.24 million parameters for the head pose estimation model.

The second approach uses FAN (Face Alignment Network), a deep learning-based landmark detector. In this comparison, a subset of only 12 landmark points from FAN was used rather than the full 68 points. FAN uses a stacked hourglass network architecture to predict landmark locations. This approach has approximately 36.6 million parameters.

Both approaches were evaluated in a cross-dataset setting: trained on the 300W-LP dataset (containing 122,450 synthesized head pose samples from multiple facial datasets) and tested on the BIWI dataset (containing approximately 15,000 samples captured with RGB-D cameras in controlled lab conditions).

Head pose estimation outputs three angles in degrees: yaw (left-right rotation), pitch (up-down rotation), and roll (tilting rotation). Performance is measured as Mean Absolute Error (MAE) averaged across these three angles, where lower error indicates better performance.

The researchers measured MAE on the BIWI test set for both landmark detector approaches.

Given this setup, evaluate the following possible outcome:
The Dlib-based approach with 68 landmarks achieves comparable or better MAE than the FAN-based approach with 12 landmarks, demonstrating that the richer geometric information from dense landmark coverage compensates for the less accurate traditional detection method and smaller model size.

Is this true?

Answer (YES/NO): NO